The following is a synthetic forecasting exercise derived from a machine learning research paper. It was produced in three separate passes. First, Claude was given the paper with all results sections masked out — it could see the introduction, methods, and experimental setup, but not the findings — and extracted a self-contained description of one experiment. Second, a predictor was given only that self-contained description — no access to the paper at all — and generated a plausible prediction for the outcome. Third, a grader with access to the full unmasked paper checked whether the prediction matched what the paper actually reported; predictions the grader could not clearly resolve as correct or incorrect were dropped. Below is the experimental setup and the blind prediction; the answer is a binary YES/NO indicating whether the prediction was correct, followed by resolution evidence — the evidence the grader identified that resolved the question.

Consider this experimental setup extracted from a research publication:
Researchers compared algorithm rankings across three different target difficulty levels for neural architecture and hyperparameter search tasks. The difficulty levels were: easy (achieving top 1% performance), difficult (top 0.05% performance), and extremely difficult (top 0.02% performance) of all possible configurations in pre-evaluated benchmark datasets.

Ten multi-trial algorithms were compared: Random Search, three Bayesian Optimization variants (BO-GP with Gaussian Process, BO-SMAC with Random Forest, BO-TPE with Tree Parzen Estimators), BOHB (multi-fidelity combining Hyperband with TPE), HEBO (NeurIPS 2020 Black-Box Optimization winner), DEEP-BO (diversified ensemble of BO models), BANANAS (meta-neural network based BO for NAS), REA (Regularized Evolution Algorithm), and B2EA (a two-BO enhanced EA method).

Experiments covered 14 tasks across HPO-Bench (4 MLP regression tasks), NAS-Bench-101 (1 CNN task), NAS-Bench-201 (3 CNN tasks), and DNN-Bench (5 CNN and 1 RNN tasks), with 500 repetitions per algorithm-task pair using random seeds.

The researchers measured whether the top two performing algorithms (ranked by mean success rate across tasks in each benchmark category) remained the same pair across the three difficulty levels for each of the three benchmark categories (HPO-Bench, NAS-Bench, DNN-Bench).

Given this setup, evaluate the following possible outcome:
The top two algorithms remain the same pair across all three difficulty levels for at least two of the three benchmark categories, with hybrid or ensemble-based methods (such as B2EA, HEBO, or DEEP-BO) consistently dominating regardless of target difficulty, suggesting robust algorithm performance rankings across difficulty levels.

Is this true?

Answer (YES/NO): YES